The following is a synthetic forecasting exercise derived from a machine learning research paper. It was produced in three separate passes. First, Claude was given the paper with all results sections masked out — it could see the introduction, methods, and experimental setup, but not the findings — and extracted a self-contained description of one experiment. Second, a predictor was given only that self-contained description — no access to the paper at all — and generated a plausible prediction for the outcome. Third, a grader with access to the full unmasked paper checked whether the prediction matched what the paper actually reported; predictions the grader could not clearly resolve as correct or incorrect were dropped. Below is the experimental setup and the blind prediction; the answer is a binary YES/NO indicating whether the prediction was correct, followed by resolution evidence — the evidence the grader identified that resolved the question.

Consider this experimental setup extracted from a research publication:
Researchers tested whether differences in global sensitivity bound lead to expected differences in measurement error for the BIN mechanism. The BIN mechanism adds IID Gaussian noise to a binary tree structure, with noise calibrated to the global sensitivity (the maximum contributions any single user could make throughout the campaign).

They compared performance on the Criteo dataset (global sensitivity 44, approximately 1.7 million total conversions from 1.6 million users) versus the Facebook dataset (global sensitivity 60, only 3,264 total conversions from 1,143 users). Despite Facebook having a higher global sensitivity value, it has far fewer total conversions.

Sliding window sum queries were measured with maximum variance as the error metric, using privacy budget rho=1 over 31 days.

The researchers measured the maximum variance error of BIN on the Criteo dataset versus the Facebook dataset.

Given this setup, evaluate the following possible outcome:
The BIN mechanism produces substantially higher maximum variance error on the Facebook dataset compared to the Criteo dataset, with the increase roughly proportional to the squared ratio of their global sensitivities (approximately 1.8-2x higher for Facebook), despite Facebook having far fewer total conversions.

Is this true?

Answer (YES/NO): NO